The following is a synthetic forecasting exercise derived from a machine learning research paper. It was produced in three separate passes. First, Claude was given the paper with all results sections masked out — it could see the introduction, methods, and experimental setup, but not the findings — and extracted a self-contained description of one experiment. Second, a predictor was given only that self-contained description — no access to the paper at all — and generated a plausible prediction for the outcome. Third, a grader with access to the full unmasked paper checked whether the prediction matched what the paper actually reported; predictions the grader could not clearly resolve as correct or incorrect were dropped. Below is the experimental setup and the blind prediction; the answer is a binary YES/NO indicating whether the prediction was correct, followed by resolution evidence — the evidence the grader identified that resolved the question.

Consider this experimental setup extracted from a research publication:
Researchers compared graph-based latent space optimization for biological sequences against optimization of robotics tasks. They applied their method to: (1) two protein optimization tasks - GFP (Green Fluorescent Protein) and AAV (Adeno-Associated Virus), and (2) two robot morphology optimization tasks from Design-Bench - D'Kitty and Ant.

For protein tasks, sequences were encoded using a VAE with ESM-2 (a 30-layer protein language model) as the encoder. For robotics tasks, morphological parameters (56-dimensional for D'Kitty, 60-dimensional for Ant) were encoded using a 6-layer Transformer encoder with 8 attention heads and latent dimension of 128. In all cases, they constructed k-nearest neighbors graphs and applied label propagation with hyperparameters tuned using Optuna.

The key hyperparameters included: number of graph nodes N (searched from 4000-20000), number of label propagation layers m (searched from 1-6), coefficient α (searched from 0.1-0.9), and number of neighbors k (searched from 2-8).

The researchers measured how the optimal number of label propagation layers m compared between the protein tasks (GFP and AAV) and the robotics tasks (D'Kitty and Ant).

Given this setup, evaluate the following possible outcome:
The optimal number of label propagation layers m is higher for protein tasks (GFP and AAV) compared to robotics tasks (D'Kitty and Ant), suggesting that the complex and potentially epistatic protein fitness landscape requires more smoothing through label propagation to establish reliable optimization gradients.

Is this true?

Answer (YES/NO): NO